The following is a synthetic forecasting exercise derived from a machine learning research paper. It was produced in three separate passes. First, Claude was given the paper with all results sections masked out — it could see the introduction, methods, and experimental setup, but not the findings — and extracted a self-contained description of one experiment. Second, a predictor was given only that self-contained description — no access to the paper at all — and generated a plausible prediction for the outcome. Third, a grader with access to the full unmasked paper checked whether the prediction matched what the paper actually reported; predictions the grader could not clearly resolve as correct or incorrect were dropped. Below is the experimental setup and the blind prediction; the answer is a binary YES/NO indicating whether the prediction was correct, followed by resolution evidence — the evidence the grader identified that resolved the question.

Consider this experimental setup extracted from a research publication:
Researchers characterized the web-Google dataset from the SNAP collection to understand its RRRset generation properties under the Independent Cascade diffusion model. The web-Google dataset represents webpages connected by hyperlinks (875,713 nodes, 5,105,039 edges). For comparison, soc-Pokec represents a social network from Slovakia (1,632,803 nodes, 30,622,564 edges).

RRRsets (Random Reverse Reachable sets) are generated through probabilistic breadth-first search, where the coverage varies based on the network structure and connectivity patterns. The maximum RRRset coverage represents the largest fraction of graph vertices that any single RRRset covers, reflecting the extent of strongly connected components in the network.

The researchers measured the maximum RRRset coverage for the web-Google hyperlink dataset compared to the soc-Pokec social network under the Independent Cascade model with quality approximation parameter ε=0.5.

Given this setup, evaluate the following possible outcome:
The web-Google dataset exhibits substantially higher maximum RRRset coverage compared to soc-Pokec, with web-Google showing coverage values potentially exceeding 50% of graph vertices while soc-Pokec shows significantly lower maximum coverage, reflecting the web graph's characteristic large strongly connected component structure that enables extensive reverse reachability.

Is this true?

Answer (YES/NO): NO